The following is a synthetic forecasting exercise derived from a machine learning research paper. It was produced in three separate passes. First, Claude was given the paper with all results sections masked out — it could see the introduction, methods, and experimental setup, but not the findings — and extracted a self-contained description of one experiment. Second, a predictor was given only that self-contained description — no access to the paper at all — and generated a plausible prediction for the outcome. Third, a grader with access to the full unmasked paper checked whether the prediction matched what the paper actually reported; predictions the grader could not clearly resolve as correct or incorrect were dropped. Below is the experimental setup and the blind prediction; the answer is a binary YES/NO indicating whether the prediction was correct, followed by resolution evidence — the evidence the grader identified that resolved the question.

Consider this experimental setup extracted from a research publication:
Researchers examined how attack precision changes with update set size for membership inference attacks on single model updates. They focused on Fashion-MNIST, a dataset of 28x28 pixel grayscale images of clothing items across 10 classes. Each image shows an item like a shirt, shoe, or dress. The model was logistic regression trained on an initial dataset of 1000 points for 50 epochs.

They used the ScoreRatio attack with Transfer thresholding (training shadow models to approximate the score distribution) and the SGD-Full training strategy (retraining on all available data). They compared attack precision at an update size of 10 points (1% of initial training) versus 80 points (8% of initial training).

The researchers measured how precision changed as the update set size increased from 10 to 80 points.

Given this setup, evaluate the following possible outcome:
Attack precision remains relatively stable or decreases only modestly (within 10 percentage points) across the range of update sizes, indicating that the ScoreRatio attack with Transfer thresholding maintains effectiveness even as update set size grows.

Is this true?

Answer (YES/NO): YES